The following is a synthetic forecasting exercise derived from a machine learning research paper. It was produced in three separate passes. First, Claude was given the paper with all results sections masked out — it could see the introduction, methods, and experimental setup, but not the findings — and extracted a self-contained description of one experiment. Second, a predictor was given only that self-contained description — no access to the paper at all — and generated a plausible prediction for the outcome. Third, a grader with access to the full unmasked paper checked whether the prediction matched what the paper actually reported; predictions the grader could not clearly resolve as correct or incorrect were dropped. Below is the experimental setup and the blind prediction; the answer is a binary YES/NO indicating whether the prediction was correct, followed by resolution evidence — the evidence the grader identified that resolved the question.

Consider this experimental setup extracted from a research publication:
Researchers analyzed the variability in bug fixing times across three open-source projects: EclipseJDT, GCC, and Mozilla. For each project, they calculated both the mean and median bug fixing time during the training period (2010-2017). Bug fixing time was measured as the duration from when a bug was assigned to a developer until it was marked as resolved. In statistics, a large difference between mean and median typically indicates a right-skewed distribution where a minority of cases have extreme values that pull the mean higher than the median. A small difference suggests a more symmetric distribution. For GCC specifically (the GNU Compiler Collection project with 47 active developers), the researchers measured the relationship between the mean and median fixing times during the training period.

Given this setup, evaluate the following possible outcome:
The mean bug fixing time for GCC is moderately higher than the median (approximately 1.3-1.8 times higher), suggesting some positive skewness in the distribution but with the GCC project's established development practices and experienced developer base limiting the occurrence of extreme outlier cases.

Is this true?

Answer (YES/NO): NO